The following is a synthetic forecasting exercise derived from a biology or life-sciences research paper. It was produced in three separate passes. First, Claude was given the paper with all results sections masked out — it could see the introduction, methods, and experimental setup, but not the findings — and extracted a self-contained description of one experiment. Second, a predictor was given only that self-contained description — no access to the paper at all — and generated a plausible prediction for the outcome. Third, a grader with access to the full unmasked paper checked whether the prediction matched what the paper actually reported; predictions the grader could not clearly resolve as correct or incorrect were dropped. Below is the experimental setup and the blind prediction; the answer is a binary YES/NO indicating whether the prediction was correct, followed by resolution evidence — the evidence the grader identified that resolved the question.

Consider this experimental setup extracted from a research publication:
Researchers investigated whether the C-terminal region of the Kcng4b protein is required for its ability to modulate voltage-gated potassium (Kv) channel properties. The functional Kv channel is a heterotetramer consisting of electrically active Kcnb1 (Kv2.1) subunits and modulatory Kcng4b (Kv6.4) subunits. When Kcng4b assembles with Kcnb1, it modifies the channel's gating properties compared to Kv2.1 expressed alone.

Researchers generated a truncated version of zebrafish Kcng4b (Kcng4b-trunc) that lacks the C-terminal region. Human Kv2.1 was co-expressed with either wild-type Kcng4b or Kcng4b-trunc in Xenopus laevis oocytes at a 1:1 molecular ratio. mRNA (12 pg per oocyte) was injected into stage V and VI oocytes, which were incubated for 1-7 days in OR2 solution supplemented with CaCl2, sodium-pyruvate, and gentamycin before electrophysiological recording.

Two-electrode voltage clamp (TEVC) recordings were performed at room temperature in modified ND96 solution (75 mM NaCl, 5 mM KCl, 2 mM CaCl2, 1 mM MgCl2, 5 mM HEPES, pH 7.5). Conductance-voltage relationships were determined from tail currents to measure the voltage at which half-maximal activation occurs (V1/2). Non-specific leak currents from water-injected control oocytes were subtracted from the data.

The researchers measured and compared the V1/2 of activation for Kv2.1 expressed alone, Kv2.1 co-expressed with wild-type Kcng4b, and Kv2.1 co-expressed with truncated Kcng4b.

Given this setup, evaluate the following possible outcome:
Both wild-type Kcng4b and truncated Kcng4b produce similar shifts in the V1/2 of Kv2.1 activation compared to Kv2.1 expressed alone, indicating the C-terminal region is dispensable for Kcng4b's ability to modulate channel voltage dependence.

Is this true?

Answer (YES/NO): NO